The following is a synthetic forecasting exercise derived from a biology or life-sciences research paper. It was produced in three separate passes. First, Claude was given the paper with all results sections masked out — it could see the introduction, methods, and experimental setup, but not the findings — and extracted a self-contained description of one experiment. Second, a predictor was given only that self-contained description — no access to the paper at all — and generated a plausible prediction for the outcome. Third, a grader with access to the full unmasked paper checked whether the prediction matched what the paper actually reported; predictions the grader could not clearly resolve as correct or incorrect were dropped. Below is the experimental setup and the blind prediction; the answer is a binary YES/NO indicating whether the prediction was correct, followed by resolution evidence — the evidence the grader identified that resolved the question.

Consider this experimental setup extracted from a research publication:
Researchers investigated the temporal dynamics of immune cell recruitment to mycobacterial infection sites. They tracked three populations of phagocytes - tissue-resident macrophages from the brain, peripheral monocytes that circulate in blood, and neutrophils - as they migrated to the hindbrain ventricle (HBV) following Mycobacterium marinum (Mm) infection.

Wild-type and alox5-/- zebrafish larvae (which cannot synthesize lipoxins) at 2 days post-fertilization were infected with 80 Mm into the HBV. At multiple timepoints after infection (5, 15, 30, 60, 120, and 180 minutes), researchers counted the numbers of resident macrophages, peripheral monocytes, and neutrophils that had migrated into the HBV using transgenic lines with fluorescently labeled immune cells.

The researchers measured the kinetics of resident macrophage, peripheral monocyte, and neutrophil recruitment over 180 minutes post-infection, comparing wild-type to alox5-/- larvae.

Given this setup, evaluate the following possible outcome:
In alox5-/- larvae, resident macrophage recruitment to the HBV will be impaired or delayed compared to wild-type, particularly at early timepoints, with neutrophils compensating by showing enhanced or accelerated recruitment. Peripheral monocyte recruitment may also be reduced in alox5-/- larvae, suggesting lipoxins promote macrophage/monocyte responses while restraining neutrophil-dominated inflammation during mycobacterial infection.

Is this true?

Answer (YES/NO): NO